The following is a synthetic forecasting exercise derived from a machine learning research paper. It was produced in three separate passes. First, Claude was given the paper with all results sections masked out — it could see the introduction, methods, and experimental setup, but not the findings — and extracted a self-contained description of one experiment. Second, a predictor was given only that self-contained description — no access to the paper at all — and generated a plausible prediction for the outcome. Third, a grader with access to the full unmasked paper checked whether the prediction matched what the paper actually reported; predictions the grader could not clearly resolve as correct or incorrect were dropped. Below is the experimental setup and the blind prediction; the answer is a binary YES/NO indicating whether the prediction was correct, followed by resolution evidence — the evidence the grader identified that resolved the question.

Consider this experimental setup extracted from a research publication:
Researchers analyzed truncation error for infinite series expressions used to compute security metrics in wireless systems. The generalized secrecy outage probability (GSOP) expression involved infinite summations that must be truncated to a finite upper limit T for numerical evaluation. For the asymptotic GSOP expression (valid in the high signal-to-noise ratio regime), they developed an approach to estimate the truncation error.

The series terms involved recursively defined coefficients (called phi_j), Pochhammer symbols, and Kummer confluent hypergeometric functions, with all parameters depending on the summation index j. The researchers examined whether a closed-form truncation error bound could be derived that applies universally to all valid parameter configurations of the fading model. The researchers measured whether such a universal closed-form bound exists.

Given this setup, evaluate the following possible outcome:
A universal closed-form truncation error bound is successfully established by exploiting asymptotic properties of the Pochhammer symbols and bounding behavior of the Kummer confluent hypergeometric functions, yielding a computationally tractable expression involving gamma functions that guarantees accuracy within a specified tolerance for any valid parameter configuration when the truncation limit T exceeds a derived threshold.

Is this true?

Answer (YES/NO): NO